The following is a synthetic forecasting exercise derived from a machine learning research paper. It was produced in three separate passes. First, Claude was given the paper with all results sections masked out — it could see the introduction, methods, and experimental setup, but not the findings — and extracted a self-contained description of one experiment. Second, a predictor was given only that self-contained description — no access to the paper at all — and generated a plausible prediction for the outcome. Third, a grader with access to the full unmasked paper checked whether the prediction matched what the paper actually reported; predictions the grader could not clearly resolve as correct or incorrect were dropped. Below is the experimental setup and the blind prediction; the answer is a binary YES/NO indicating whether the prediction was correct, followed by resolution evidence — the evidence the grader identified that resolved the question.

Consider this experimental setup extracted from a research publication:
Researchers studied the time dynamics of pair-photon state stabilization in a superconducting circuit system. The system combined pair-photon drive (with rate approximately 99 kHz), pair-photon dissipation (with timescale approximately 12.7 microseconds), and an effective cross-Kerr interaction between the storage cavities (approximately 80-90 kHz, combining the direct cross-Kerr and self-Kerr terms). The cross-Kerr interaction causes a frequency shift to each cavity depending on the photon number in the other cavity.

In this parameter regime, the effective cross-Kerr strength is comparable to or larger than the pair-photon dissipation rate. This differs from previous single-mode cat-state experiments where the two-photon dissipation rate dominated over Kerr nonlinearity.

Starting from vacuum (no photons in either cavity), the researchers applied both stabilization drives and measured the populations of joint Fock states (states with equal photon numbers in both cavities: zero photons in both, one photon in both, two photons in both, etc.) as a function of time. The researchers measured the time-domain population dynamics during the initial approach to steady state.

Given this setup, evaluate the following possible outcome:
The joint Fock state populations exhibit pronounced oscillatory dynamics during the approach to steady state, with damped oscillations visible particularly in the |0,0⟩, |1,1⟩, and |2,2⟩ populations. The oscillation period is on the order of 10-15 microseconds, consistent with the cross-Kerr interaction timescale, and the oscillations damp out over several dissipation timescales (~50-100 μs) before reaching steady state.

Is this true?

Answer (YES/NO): NO